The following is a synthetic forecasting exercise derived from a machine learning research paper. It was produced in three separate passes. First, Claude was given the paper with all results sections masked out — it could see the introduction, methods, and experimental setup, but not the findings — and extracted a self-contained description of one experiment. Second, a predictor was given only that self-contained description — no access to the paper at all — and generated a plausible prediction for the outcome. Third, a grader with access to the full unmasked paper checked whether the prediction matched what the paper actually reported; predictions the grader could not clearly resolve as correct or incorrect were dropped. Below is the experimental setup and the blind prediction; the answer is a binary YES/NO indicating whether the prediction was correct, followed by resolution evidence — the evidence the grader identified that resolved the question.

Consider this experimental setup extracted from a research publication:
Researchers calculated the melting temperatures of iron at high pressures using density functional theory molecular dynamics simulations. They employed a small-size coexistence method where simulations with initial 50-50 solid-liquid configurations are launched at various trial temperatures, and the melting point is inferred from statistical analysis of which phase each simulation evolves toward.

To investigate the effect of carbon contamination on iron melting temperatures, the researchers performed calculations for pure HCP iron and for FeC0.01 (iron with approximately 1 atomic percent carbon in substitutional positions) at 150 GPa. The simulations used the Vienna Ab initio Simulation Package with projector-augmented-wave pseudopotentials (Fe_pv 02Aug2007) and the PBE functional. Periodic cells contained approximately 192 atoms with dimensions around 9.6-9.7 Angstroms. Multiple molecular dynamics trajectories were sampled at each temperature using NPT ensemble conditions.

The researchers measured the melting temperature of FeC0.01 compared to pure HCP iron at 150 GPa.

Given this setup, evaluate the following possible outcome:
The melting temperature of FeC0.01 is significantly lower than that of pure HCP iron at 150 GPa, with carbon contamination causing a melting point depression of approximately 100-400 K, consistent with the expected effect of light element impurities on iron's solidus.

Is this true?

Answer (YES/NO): YES